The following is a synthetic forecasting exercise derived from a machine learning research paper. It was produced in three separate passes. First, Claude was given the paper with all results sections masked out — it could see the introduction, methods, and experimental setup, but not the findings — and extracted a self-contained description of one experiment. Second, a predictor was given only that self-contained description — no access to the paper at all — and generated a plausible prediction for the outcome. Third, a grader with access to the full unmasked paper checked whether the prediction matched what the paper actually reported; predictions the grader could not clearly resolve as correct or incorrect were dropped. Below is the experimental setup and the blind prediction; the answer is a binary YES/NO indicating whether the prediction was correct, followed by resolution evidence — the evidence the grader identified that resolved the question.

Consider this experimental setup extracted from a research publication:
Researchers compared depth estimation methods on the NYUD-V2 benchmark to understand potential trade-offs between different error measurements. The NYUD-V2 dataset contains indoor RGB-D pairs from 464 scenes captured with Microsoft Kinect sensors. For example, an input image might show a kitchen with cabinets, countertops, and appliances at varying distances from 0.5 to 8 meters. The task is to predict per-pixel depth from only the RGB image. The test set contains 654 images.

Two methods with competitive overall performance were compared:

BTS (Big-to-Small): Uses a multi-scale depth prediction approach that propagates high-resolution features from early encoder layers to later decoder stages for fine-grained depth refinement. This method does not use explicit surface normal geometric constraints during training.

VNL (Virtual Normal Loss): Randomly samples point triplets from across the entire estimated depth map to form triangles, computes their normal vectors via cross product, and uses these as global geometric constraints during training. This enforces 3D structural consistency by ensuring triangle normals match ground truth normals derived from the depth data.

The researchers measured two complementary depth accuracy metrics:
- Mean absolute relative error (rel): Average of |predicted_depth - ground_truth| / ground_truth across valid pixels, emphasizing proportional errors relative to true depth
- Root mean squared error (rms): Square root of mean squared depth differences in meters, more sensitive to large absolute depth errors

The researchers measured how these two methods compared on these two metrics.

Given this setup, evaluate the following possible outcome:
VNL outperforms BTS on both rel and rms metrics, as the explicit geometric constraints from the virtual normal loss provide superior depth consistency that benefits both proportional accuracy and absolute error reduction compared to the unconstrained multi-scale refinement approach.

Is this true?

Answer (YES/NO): NO